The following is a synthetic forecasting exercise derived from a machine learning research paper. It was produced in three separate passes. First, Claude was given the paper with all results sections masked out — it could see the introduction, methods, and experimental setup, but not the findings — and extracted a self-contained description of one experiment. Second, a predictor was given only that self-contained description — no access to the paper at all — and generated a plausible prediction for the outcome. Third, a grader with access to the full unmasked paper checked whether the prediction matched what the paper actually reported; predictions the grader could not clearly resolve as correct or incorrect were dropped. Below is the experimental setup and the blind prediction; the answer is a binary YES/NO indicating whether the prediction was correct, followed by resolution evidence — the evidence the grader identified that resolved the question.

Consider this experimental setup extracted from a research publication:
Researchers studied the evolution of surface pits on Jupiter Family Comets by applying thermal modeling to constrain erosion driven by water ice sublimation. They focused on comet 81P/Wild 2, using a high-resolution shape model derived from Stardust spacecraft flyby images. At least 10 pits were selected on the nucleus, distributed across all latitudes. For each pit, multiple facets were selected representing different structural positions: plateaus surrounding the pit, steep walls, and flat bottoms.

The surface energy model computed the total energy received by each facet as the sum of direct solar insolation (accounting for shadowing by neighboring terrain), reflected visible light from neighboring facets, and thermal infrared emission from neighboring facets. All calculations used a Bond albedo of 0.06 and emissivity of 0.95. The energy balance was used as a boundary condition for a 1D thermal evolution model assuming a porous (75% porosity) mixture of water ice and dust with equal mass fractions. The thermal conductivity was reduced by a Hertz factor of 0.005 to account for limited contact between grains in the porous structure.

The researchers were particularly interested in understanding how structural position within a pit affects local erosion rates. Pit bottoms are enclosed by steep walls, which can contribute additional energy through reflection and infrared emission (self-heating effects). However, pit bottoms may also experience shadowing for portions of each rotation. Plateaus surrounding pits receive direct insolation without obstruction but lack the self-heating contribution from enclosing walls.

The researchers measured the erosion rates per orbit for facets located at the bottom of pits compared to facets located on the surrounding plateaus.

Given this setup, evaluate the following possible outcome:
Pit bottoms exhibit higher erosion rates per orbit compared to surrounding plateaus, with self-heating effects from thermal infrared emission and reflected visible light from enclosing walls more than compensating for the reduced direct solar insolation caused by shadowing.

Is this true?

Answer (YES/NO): NO